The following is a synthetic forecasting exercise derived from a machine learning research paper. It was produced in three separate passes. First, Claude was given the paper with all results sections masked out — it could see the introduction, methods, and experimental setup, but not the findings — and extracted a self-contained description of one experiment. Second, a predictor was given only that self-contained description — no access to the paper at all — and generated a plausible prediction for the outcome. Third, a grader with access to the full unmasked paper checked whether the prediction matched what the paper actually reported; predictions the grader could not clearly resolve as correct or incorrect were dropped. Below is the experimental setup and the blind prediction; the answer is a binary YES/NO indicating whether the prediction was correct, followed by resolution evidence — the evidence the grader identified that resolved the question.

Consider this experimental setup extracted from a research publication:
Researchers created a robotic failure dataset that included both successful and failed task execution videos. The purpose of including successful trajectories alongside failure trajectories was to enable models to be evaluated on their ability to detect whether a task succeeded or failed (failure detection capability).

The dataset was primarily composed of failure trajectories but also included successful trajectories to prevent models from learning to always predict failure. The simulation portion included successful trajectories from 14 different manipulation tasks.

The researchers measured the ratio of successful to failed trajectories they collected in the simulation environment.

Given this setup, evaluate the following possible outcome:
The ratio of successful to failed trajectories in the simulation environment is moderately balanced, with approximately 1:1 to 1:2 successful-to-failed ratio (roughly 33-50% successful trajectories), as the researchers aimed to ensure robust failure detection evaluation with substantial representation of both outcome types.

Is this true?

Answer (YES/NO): NO